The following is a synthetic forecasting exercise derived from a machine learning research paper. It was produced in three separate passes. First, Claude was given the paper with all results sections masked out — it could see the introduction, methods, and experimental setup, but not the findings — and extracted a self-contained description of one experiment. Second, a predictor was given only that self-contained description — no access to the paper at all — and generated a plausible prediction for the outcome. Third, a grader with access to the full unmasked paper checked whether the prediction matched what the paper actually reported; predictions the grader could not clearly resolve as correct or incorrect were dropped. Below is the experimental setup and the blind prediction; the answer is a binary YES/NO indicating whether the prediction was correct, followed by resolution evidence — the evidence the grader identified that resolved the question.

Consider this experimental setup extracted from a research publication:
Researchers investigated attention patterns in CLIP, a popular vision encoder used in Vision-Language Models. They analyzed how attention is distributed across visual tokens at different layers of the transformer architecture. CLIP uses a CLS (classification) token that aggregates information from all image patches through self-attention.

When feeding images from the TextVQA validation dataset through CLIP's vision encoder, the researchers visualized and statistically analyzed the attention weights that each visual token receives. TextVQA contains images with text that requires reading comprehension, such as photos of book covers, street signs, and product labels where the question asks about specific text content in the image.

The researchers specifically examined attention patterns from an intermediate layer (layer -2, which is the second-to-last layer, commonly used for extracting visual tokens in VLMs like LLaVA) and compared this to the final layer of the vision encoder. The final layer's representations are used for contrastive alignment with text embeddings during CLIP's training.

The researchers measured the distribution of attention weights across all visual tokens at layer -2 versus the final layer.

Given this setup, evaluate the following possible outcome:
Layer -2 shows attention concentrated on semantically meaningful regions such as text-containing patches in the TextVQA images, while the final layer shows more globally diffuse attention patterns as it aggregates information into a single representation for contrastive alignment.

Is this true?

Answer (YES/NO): NO